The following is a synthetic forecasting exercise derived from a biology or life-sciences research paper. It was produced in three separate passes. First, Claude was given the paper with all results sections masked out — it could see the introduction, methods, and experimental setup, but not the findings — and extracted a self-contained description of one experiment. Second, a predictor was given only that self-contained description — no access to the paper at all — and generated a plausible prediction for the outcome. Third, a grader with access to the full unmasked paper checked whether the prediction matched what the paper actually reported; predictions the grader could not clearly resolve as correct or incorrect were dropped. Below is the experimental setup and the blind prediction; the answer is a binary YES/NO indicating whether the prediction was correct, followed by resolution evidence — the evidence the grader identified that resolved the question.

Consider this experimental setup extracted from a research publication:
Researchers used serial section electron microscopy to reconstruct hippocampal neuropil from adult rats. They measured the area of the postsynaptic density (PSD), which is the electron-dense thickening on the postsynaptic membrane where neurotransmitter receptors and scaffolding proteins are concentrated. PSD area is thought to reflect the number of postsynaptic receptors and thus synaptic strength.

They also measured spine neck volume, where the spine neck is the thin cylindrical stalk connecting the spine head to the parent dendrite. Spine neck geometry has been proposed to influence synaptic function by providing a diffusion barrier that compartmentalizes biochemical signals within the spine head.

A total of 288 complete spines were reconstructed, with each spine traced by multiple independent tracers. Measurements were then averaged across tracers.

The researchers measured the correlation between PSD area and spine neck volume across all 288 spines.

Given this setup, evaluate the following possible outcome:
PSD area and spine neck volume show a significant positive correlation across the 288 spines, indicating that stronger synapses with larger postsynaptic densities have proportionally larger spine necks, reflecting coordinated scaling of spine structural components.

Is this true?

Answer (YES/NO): NO